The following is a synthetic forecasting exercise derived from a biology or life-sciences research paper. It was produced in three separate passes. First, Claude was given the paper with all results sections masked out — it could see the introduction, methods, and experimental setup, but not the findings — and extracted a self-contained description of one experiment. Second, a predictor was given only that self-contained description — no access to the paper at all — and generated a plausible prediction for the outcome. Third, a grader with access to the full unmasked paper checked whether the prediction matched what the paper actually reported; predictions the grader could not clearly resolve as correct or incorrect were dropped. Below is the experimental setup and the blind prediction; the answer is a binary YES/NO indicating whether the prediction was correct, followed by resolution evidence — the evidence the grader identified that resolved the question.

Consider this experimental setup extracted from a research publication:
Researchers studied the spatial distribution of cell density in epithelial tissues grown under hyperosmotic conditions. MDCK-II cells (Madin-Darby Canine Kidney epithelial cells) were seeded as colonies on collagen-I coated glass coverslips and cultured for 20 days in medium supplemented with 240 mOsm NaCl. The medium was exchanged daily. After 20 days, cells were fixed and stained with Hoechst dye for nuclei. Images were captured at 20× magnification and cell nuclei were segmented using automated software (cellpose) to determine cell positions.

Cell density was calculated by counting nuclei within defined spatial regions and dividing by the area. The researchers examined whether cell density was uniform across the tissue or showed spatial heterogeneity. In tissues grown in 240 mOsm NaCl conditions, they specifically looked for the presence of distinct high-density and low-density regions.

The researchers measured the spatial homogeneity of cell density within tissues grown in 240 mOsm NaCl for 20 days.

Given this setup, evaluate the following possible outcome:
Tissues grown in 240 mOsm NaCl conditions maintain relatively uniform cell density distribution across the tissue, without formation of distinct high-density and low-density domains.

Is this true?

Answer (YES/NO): NO